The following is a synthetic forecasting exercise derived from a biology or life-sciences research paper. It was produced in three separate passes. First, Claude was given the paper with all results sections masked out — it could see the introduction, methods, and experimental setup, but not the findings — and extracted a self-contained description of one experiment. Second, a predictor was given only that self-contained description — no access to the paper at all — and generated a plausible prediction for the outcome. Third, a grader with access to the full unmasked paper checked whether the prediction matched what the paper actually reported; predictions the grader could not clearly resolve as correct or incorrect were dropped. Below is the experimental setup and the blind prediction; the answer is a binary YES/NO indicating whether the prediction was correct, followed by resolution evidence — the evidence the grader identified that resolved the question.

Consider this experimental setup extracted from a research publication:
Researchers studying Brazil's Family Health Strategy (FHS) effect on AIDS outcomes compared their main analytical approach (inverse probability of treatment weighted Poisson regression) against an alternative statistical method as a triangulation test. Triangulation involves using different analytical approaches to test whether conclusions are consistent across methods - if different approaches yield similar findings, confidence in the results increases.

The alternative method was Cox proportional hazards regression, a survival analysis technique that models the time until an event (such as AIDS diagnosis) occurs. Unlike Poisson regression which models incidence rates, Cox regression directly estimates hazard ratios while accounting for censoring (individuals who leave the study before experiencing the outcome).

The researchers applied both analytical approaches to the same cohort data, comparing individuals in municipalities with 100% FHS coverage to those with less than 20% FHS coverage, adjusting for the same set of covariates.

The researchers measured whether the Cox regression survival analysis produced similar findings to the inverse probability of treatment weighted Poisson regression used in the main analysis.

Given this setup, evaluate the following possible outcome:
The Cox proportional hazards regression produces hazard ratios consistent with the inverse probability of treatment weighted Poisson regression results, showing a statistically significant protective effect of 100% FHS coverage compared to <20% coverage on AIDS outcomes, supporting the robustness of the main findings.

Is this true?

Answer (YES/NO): YES